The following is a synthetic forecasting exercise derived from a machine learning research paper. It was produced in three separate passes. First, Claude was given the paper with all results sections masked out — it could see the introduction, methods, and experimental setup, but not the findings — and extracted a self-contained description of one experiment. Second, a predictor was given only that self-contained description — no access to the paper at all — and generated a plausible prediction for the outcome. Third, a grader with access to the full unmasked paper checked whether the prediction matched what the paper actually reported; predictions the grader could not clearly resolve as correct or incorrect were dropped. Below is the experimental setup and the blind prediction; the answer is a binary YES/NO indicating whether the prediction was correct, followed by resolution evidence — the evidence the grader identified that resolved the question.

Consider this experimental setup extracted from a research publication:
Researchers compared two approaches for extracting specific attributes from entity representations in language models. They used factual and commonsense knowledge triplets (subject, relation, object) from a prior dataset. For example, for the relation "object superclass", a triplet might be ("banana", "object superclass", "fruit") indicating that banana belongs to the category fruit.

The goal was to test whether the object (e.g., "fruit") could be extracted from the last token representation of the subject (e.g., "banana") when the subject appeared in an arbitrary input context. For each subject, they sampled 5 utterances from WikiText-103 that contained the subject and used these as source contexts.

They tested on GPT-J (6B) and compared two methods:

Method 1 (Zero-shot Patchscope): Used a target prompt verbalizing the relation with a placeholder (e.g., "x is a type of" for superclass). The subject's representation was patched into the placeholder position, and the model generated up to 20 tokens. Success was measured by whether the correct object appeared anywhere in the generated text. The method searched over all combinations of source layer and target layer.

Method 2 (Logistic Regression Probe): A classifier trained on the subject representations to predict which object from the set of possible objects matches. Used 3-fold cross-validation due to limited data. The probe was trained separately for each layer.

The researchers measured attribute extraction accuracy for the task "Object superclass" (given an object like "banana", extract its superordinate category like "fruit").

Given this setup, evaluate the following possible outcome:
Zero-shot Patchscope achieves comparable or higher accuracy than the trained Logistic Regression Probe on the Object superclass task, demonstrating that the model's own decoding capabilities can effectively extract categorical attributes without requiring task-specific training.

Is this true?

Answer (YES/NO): NO